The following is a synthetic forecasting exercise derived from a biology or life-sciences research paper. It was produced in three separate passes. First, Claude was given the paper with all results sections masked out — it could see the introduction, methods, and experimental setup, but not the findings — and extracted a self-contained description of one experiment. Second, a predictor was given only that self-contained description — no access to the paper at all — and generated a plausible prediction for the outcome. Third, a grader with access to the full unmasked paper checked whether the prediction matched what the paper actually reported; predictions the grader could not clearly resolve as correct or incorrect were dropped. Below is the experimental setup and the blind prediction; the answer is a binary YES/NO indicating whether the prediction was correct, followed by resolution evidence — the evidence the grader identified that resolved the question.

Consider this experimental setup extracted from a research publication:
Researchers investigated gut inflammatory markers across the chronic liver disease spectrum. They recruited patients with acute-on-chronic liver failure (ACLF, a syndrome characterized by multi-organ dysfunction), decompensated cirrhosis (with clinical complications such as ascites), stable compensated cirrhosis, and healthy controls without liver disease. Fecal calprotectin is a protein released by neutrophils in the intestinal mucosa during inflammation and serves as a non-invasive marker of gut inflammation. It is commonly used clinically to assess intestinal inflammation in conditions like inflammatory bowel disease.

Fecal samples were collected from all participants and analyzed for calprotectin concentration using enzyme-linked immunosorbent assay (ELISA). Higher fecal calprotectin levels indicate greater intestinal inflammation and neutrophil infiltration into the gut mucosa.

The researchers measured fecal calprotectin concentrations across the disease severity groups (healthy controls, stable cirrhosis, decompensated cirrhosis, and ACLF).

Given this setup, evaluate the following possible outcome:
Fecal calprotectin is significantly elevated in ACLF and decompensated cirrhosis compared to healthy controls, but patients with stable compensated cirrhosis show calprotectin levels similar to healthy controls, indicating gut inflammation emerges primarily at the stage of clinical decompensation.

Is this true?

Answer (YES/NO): NO